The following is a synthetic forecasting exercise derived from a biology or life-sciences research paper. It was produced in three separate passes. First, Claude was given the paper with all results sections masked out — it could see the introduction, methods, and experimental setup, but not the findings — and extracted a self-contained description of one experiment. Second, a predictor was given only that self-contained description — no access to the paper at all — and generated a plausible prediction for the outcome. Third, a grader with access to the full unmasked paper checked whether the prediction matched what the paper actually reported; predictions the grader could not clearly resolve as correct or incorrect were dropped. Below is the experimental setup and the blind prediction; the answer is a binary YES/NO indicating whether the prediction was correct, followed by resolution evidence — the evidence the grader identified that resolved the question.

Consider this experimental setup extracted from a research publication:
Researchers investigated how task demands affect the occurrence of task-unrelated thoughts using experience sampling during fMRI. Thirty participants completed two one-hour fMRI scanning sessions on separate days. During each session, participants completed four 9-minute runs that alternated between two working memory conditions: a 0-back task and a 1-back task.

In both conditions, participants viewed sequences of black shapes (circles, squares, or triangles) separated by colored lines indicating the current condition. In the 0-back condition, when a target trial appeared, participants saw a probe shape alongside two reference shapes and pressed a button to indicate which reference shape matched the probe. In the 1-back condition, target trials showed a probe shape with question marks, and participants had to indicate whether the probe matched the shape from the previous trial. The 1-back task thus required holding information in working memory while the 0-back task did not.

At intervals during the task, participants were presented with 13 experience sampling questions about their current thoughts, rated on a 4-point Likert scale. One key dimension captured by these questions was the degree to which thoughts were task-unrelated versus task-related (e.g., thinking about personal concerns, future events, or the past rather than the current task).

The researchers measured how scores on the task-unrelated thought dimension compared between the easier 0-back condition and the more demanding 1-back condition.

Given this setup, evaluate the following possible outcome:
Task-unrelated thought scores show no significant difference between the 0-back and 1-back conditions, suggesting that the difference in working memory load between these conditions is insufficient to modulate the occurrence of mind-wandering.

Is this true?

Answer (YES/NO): NO